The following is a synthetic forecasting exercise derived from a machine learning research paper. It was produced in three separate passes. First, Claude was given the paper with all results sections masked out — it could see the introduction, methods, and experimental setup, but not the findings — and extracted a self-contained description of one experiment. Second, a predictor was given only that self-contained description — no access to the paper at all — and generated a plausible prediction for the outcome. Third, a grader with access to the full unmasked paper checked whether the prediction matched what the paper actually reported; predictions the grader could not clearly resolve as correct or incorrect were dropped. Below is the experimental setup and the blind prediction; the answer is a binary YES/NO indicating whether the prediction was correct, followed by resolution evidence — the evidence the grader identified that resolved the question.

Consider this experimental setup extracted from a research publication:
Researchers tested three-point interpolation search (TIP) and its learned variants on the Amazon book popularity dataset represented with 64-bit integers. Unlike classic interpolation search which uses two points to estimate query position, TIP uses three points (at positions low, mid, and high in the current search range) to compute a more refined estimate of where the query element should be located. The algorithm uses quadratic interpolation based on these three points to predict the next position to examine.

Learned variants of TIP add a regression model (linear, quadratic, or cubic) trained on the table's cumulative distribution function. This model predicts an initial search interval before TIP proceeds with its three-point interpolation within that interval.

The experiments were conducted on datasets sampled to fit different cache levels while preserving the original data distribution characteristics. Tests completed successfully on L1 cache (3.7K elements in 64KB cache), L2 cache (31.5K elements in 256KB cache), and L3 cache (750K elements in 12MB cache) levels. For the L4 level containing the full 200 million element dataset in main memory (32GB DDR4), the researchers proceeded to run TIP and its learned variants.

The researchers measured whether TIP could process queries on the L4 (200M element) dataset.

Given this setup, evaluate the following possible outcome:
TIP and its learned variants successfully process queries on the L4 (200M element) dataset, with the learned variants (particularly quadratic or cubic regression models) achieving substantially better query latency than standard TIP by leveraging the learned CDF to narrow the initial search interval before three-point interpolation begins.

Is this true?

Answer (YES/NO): NO